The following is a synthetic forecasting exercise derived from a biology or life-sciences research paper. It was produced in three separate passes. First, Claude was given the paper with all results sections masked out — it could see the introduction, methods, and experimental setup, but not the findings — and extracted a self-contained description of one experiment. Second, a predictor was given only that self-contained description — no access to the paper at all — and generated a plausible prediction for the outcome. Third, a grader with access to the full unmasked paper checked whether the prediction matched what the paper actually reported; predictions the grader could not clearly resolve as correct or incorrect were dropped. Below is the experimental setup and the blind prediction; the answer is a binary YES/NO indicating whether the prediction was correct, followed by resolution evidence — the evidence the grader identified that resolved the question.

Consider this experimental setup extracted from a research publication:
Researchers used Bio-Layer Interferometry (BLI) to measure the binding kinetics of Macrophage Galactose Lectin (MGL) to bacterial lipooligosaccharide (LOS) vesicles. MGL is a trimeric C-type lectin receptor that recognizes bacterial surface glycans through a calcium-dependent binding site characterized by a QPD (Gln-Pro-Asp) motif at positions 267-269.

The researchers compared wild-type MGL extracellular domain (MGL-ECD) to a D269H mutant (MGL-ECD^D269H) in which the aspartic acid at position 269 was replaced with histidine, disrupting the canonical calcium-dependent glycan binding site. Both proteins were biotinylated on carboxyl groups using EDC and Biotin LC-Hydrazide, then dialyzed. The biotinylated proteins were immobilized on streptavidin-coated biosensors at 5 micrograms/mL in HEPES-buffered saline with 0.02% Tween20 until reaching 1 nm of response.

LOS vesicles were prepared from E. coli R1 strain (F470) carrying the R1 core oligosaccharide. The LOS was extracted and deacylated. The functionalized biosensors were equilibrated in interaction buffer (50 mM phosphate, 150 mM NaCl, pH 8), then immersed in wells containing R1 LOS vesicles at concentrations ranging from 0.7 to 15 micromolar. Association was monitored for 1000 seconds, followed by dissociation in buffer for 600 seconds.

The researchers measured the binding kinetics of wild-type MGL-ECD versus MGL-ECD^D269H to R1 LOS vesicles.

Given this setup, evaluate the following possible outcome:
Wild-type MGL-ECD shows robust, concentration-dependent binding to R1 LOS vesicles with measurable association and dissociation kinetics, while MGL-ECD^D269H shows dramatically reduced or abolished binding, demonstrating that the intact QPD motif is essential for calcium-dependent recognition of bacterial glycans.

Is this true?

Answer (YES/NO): NO